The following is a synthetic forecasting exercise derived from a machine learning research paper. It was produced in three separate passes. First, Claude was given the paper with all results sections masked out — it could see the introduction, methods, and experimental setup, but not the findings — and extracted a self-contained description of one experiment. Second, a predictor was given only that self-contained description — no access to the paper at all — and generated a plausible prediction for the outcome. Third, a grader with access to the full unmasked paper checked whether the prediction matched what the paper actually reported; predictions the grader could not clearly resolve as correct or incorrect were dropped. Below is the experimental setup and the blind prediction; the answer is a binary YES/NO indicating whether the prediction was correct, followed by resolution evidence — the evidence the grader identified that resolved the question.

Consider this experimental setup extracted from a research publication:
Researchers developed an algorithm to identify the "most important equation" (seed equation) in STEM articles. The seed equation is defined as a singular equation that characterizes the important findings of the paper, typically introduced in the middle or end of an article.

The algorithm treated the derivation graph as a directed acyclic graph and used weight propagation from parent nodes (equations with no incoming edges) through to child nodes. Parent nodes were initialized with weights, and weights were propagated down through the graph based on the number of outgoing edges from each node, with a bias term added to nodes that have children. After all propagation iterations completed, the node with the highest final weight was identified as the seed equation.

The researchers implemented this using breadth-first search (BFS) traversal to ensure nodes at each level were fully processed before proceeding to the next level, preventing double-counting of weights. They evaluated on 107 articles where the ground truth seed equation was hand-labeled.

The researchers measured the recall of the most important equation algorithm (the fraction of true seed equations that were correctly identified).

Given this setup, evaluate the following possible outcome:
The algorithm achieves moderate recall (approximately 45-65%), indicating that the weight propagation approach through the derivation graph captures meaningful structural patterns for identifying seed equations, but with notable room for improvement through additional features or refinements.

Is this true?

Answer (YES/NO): NO